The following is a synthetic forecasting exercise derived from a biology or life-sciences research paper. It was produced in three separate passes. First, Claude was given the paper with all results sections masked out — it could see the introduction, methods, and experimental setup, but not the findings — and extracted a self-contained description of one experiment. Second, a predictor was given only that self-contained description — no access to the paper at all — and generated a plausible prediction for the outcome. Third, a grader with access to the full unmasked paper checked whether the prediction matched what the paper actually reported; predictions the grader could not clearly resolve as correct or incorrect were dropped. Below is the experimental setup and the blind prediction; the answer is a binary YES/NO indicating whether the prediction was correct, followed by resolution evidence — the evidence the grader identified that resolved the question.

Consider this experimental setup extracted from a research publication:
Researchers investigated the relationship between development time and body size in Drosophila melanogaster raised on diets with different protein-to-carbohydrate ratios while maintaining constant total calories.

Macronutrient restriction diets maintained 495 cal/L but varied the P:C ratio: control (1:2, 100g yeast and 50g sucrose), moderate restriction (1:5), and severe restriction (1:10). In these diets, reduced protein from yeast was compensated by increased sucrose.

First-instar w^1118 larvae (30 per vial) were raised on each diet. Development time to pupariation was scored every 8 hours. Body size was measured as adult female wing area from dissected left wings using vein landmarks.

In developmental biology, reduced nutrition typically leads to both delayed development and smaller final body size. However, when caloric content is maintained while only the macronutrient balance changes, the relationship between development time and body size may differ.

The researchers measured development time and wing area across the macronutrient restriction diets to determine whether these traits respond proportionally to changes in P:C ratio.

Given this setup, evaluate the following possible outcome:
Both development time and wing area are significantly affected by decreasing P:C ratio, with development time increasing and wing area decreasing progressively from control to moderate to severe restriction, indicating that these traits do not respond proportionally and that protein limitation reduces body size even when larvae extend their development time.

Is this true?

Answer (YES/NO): YES